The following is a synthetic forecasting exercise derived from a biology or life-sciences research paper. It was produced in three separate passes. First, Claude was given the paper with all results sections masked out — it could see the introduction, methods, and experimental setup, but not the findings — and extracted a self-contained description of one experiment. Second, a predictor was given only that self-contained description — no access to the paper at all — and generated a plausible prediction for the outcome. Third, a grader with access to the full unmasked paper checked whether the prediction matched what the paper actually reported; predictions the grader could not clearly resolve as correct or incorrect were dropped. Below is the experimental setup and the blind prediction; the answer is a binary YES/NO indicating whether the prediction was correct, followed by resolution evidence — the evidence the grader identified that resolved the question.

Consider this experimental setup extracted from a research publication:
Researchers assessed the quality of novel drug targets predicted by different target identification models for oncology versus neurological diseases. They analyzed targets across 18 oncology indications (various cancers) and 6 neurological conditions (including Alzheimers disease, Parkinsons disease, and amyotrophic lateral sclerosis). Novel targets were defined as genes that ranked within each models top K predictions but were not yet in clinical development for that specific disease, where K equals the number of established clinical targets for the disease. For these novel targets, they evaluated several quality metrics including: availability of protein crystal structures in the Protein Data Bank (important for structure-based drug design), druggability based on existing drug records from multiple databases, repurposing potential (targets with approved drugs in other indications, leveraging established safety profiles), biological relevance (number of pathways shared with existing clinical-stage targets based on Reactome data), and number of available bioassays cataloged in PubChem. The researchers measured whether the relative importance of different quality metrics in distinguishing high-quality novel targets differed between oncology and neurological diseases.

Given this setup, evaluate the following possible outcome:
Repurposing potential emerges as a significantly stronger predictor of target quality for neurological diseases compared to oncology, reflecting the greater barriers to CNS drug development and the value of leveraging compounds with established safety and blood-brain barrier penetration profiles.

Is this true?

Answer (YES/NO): YES